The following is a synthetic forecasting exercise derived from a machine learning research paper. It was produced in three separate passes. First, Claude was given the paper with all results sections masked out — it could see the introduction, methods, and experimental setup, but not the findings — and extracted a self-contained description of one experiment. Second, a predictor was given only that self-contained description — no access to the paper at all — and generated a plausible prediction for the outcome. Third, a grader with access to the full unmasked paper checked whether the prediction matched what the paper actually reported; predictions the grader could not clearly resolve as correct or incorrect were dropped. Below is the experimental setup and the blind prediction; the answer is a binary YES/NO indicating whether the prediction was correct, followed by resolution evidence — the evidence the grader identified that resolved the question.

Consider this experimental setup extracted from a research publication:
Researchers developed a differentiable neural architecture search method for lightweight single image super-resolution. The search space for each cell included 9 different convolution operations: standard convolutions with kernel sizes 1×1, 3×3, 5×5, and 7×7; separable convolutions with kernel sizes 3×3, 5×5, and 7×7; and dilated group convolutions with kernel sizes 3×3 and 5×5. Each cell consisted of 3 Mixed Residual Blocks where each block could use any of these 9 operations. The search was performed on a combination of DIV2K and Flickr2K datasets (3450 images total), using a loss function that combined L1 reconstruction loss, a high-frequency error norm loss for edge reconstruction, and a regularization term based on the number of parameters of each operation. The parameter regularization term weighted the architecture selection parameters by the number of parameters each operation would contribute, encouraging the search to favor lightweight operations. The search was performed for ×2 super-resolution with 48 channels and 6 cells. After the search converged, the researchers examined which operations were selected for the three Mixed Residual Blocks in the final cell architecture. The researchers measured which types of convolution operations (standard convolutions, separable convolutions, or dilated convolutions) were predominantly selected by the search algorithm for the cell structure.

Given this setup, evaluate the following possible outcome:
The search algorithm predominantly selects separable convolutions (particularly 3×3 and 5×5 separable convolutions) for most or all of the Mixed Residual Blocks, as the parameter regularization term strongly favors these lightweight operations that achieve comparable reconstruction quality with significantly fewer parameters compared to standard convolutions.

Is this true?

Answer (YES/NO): NO